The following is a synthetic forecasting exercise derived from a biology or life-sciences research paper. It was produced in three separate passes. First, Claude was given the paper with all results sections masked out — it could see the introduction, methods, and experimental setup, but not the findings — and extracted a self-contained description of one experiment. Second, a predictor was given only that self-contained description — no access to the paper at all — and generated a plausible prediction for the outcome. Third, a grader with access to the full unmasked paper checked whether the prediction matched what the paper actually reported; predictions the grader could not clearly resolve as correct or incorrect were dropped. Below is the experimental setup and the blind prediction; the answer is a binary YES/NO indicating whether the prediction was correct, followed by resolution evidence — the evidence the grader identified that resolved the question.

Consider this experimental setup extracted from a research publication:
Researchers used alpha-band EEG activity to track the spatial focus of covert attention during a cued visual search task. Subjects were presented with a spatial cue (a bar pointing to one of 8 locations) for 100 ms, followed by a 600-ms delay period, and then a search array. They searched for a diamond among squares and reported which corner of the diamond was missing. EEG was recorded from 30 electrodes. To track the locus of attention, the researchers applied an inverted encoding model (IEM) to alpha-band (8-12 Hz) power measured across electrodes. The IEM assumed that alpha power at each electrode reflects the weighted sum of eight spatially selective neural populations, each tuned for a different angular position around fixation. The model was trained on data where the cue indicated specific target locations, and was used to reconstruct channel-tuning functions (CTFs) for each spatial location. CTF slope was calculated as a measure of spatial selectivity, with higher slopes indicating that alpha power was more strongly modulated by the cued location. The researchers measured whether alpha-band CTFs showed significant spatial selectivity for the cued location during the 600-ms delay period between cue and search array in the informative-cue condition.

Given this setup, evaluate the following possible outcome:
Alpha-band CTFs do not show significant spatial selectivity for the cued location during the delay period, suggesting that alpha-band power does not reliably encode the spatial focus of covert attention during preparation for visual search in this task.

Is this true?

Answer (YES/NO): NO